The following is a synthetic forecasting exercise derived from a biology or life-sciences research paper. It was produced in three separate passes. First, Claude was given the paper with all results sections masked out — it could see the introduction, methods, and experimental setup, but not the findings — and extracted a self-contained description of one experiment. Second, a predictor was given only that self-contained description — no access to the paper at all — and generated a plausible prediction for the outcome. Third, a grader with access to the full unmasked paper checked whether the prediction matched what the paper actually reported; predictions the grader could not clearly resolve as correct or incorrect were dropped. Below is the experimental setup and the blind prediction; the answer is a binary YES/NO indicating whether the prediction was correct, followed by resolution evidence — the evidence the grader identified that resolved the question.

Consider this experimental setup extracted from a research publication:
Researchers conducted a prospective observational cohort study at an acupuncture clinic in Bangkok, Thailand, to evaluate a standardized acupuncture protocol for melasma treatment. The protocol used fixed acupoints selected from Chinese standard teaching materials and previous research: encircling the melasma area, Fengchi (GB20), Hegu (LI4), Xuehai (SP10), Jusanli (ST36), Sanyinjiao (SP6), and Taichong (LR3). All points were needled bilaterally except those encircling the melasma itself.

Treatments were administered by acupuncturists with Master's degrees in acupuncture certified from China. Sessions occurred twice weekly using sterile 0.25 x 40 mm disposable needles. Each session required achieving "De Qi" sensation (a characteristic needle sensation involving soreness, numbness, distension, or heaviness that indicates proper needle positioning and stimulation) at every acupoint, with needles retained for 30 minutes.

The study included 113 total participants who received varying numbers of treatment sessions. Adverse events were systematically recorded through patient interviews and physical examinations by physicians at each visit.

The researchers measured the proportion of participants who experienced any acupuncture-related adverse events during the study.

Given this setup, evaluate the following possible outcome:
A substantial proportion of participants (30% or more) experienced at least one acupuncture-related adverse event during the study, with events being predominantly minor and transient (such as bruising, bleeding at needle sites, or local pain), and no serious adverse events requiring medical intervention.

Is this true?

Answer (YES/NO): NO